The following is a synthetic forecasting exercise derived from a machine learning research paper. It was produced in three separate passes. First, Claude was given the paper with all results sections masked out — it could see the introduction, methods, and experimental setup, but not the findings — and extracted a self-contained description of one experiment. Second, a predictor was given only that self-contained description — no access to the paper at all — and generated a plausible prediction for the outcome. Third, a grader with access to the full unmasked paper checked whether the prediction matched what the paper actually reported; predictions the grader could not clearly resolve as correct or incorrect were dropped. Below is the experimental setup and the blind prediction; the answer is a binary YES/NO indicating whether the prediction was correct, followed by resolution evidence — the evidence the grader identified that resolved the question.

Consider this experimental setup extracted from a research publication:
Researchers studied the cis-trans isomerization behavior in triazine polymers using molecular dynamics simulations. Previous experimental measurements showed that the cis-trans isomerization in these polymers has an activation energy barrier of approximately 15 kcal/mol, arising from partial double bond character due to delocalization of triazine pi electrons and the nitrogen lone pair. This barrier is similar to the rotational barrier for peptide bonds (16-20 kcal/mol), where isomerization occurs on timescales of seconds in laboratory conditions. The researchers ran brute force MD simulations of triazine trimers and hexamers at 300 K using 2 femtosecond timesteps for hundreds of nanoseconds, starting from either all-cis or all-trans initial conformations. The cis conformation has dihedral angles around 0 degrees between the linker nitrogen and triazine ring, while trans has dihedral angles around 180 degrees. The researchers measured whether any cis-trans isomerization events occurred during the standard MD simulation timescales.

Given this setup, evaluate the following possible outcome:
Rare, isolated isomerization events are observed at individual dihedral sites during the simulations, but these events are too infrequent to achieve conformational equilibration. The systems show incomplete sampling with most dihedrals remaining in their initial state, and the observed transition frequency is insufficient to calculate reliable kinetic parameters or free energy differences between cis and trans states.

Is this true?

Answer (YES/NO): NO